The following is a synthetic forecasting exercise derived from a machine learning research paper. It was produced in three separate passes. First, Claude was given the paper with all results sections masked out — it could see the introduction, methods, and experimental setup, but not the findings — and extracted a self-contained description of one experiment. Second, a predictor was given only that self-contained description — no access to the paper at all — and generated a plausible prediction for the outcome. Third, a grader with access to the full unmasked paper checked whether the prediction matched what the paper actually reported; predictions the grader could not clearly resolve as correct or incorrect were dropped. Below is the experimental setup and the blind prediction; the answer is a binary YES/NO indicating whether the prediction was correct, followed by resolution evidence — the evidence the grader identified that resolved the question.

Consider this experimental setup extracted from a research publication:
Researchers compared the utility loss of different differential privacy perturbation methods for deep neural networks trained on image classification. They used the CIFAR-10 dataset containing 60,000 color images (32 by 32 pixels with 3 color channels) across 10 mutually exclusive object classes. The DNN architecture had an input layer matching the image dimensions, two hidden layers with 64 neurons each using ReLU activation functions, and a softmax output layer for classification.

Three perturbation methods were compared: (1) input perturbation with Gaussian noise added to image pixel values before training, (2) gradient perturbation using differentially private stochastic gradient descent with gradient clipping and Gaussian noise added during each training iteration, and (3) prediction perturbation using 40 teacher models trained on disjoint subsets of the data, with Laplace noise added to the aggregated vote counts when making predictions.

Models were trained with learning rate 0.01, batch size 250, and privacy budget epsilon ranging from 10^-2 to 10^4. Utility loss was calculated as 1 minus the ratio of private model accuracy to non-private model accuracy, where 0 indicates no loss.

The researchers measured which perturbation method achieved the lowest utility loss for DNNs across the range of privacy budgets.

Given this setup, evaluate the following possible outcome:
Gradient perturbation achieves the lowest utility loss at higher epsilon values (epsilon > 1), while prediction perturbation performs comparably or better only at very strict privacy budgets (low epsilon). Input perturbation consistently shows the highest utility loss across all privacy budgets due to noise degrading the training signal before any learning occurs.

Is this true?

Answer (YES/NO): NO